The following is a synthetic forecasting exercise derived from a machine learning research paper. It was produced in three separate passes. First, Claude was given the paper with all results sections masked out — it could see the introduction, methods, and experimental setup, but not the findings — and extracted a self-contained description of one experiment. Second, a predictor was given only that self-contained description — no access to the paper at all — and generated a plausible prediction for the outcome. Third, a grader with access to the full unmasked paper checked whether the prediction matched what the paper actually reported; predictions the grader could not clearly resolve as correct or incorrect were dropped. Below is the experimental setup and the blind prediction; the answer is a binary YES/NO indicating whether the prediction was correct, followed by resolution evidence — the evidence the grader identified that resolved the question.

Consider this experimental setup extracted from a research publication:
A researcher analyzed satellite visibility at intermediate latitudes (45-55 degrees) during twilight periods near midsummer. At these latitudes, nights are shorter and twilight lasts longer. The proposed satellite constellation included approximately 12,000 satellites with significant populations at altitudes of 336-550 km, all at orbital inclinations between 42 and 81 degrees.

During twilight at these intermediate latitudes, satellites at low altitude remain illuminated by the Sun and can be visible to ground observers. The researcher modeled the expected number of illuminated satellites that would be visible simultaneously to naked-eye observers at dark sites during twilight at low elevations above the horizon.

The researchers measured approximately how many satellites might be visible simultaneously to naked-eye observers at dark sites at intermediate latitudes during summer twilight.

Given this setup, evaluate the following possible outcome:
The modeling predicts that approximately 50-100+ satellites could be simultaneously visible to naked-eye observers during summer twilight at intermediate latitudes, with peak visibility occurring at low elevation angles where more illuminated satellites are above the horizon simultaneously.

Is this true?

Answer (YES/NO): NO